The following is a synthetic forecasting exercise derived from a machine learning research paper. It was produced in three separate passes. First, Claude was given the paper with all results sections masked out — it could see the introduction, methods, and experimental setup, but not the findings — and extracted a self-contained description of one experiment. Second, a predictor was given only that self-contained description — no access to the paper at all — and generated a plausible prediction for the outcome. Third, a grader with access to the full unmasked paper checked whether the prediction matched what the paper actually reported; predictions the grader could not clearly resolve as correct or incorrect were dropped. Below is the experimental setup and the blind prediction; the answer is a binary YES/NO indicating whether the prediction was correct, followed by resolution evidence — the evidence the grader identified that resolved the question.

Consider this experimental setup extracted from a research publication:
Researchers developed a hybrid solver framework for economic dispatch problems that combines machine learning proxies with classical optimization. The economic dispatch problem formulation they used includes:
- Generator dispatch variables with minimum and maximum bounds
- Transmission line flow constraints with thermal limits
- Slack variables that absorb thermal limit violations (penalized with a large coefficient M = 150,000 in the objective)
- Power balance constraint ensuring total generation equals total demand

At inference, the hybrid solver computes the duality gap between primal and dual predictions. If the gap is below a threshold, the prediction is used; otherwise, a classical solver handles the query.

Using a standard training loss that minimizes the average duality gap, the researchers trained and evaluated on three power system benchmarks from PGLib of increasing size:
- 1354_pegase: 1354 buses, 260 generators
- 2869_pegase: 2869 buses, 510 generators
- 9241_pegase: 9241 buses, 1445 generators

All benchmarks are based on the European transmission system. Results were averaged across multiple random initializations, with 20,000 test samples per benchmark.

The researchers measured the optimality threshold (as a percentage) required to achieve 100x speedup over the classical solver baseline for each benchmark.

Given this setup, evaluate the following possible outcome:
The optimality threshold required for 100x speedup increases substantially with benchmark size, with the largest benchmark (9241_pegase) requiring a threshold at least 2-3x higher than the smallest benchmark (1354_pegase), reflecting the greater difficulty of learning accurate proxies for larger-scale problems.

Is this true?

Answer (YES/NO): NO